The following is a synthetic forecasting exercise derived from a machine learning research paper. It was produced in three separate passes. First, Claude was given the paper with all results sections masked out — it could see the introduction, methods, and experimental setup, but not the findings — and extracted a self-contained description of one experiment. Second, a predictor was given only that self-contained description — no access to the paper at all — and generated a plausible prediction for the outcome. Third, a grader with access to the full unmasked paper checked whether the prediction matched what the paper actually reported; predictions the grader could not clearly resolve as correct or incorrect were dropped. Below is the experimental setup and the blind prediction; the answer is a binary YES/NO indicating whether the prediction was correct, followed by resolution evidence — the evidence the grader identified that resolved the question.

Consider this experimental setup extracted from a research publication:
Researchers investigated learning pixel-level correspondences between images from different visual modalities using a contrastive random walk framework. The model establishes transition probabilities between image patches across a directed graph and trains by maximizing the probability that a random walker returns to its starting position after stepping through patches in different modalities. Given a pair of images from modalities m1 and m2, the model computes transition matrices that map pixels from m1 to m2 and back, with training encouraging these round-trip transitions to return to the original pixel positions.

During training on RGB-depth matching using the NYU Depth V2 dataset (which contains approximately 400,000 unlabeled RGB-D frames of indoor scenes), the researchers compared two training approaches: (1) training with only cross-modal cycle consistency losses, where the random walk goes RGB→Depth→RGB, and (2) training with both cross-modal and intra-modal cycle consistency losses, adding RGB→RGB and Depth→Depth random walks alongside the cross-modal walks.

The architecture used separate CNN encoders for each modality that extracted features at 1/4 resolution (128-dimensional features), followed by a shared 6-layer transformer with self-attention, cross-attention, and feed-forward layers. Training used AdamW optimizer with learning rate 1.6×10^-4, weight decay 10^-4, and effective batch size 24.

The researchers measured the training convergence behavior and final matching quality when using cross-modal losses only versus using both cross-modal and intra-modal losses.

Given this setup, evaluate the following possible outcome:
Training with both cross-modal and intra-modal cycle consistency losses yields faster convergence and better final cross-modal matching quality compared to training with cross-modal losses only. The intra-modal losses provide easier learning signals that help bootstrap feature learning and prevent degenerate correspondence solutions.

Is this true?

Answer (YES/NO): YES